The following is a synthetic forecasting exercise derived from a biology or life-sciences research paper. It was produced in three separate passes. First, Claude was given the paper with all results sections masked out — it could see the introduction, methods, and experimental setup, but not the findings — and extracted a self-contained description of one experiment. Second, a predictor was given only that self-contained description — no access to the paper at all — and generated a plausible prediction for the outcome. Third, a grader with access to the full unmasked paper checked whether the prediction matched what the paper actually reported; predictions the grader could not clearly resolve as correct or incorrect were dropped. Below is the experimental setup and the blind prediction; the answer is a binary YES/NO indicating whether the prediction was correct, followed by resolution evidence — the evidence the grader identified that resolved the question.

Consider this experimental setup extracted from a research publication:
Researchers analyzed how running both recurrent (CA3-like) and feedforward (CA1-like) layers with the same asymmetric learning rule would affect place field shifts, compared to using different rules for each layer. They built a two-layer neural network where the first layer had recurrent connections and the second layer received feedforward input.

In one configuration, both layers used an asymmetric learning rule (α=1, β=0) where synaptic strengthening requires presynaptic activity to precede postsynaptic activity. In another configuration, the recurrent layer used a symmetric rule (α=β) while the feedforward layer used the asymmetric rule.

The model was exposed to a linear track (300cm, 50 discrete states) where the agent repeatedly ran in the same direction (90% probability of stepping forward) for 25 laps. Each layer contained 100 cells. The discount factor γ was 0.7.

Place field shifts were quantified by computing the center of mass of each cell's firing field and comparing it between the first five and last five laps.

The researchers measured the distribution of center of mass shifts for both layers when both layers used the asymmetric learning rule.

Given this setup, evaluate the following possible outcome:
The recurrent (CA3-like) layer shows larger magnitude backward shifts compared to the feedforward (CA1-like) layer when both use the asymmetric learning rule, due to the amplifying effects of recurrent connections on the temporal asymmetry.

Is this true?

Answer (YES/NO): NO